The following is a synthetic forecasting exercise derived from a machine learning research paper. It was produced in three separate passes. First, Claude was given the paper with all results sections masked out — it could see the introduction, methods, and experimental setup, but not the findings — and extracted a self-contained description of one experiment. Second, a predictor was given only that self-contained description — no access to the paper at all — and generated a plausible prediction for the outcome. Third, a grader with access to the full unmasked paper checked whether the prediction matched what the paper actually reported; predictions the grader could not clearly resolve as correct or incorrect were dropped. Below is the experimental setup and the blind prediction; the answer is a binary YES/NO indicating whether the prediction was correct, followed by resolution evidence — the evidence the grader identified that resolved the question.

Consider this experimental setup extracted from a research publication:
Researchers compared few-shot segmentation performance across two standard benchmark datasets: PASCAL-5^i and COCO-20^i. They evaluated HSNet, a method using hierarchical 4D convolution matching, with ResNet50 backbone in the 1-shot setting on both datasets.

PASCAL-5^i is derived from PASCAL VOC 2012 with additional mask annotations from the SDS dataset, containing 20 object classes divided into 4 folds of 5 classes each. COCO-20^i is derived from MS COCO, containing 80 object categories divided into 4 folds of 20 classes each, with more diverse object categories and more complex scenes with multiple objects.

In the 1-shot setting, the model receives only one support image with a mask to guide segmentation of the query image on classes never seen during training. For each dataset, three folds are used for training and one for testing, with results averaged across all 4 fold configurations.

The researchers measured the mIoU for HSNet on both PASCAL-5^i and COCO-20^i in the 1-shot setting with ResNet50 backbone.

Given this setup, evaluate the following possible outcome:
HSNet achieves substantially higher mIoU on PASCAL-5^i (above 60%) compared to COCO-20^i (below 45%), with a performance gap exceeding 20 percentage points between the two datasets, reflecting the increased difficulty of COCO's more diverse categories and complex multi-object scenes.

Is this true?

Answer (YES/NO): YES